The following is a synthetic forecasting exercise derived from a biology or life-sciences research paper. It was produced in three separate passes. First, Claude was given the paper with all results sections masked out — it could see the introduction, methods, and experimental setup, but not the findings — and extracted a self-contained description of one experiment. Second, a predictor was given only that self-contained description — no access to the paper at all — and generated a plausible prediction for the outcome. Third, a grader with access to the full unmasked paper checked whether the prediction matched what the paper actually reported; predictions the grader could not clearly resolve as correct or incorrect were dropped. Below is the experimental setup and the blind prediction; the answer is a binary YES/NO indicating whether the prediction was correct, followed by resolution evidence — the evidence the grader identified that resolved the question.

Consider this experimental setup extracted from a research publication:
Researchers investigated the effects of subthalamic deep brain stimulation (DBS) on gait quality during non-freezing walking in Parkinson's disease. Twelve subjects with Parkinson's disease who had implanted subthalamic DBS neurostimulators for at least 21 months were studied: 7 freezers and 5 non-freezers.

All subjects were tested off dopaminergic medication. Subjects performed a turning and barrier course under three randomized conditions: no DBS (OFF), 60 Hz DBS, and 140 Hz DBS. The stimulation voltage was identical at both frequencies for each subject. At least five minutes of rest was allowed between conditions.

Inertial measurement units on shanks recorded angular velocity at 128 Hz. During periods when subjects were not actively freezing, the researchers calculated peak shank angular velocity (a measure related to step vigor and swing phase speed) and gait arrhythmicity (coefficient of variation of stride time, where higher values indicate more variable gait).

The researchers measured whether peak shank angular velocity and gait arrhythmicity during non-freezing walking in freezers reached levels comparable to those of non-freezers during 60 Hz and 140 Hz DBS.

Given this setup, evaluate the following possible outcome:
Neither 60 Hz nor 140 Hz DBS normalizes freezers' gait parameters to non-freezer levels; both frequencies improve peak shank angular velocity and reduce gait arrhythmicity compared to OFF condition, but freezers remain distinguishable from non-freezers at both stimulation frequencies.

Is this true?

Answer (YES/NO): NO